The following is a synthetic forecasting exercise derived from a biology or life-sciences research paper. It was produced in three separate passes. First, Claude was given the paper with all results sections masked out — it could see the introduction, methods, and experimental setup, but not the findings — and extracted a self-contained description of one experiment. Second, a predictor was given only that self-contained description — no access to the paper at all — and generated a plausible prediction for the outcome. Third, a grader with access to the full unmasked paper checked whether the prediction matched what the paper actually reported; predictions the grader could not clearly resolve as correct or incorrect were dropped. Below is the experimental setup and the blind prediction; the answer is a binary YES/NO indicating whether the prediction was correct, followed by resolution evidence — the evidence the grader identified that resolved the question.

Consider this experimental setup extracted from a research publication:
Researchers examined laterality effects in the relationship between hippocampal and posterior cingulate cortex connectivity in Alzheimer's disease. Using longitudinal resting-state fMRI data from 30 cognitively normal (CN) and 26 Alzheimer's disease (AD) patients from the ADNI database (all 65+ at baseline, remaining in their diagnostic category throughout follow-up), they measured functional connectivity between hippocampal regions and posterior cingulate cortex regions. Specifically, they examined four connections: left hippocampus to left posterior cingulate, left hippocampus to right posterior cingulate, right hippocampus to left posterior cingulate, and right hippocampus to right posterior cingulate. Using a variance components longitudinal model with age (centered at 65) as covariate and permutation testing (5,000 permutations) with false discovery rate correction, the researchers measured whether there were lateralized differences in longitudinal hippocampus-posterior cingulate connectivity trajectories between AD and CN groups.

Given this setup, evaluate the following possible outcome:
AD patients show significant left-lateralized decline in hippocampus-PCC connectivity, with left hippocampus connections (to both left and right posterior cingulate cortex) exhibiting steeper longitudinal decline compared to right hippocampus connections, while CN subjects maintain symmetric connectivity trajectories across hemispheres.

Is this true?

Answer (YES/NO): NO